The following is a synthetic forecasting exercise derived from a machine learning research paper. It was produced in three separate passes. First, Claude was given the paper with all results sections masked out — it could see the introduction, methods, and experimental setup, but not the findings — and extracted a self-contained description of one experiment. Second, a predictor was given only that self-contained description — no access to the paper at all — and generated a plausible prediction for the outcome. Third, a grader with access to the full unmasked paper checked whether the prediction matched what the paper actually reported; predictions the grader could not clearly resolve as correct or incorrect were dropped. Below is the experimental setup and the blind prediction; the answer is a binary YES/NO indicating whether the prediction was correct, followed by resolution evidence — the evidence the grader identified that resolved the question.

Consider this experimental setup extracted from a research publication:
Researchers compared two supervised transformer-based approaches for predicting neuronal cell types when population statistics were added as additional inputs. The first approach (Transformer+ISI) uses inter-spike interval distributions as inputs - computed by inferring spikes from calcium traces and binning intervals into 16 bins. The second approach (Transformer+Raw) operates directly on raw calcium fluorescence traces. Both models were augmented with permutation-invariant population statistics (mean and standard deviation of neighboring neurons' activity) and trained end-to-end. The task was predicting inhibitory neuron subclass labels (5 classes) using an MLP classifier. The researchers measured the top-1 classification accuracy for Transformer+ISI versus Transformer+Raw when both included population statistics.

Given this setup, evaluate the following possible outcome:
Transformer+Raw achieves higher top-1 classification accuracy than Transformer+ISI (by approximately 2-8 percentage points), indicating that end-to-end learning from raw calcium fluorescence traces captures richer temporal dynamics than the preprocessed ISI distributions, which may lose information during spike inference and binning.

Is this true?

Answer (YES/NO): NO